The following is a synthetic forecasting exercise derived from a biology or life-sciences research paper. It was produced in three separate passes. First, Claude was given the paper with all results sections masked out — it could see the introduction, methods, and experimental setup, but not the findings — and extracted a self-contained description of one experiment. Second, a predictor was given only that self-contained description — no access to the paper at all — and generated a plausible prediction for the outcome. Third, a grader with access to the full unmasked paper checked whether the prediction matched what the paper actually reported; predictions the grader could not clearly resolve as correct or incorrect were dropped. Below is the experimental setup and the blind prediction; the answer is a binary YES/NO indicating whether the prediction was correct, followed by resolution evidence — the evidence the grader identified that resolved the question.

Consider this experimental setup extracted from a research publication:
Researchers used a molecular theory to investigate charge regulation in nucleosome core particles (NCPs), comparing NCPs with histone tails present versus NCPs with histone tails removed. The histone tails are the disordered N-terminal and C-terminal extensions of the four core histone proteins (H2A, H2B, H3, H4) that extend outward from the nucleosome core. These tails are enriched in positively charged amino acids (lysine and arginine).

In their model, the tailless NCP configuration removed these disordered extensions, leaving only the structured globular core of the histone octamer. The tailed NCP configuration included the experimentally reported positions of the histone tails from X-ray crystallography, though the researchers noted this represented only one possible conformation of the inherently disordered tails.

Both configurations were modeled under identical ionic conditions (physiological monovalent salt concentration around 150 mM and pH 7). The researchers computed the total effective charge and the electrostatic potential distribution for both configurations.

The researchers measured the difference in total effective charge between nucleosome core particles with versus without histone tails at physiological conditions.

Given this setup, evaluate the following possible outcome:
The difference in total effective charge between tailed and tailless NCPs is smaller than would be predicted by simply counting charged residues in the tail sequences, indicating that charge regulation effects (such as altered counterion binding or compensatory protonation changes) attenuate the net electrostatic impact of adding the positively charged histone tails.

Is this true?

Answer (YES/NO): YES